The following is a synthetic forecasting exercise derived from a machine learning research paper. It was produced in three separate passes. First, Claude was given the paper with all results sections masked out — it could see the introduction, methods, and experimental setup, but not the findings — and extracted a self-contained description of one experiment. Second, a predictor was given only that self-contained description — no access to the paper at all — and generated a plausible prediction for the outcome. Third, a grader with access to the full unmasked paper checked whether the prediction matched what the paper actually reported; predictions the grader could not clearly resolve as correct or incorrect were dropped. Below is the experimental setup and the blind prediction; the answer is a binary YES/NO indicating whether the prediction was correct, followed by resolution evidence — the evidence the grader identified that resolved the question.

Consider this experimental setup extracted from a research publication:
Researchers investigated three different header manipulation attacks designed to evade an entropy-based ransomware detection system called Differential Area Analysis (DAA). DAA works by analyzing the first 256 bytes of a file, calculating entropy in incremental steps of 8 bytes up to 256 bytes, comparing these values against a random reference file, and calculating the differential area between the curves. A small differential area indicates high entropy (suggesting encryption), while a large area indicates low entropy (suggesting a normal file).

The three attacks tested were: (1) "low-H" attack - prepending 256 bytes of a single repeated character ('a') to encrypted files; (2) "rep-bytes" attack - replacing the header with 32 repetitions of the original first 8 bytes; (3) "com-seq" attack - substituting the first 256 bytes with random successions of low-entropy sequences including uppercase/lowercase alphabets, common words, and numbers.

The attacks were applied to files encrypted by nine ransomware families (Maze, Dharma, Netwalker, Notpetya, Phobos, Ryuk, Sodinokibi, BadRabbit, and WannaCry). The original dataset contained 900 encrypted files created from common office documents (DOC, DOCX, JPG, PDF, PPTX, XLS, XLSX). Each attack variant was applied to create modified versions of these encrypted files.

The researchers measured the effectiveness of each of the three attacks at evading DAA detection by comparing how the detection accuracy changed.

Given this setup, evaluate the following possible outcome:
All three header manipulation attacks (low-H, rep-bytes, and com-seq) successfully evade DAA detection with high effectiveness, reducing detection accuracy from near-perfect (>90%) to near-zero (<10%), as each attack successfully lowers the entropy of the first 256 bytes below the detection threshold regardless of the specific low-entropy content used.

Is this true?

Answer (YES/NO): NO